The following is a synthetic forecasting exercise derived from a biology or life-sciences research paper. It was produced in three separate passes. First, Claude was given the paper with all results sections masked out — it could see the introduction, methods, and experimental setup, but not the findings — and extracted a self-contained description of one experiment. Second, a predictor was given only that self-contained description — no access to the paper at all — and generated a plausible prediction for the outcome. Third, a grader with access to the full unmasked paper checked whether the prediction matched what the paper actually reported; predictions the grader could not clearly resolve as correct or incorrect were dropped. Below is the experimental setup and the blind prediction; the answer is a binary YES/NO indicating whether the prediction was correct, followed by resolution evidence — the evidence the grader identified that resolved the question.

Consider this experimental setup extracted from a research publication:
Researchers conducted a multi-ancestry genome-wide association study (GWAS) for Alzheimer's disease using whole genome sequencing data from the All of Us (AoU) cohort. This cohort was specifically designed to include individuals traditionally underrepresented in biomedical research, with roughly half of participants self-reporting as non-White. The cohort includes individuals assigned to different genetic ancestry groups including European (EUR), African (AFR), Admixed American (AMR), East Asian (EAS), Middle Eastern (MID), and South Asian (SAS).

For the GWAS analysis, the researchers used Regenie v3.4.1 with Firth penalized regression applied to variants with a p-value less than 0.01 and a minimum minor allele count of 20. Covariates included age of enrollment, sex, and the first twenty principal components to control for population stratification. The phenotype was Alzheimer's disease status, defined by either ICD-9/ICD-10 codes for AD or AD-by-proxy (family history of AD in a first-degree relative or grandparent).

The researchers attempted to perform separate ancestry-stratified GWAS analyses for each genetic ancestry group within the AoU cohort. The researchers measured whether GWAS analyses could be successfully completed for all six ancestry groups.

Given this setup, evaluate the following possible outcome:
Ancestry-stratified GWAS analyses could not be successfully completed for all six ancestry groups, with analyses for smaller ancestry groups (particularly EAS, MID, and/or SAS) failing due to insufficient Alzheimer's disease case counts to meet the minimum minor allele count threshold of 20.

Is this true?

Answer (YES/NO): NO